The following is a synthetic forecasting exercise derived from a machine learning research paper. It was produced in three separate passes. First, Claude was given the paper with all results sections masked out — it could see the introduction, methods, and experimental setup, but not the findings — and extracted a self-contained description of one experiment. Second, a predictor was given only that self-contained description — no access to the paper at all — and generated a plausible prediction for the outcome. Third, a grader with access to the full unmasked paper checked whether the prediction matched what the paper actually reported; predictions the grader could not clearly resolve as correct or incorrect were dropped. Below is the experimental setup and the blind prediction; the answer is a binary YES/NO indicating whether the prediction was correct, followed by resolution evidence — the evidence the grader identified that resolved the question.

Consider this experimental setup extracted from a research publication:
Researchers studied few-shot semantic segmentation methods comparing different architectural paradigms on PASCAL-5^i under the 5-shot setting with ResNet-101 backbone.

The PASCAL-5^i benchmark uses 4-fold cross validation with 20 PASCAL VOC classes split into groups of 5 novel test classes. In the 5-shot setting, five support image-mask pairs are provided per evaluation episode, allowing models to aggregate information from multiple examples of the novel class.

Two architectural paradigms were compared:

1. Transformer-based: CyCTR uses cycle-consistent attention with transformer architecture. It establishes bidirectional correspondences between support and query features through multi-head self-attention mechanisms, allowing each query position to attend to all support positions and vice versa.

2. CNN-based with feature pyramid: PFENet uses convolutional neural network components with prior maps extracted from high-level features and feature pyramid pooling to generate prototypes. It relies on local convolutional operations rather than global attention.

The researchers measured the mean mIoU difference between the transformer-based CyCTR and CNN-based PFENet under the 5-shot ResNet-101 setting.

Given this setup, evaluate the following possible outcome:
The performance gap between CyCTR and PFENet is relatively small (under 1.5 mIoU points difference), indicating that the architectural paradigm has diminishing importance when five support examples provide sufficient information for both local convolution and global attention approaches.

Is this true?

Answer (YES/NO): NO